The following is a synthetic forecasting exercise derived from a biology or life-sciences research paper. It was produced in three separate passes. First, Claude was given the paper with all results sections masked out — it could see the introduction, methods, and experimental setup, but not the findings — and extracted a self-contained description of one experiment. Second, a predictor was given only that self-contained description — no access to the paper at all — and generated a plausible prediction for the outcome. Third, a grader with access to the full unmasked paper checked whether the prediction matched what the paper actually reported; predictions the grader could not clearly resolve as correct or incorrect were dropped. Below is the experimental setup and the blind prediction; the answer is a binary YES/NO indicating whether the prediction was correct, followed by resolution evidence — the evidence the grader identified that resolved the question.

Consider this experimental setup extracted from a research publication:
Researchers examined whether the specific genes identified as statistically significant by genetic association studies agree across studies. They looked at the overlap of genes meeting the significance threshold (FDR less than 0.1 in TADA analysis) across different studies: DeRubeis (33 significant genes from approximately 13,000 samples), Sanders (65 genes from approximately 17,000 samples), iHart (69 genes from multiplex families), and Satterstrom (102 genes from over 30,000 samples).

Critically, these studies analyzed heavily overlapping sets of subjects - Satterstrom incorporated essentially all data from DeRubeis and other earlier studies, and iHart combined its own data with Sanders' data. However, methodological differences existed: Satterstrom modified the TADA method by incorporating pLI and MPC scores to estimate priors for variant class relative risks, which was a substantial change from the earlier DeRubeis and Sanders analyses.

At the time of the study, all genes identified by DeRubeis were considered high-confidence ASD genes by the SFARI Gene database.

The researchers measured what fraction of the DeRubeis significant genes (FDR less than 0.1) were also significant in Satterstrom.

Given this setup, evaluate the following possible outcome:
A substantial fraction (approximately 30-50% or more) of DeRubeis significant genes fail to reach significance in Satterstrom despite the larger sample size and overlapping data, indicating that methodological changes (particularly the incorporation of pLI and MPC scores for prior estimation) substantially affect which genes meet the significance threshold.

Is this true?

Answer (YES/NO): YES